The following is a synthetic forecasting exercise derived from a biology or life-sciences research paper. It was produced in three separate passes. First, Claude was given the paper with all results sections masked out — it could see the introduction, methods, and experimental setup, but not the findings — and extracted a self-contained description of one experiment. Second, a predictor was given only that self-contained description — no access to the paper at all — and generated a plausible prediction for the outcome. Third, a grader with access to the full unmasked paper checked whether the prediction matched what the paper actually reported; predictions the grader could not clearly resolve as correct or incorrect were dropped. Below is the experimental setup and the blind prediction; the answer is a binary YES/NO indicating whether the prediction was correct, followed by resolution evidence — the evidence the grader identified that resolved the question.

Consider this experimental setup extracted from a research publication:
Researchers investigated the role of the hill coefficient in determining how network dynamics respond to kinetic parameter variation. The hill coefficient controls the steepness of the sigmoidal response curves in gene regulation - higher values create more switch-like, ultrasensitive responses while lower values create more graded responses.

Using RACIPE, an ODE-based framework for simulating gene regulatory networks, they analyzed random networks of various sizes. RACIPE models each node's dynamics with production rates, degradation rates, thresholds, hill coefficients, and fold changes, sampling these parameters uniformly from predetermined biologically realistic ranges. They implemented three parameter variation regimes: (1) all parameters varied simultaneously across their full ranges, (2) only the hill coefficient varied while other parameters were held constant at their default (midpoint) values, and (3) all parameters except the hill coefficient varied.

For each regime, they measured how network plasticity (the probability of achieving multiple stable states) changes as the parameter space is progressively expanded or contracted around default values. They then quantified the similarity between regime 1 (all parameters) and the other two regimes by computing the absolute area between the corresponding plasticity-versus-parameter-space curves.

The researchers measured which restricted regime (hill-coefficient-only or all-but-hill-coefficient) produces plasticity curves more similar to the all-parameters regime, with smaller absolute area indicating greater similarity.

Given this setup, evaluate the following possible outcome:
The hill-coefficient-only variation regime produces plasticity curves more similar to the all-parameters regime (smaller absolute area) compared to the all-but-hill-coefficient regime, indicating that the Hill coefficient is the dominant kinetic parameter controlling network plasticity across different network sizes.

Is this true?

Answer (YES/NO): YES